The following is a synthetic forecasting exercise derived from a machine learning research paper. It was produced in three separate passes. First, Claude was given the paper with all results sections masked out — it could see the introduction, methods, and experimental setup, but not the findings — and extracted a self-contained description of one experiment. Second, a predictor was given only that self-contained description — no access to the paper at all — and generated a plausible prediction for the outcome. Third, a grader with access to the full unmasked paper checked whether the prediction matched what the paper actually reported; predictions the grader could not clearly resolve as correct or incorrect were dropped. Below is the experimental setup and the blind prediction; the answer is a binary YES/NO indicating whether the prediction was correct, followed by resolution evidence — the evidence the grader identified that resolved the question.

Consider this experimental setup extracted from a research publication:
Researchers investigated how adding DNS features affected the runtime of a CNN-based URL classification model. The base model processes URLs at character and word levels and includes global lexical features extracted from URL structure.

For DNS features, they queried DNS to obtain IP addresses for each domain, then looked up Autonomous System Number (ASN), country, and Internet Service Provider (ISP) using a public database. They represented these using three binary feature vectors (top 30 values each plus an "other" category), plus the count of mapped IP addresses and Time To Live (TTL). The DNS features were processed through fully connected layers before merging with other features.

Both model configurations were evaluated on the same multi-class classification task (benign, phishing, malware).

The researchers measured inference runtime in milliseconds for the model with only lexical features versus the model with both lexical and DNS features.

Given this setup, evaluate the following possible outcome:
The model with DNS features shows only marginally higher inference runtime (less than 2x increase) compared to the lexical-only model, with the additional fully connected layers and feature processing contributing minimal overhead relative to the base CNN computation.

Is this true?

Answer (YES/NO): YES